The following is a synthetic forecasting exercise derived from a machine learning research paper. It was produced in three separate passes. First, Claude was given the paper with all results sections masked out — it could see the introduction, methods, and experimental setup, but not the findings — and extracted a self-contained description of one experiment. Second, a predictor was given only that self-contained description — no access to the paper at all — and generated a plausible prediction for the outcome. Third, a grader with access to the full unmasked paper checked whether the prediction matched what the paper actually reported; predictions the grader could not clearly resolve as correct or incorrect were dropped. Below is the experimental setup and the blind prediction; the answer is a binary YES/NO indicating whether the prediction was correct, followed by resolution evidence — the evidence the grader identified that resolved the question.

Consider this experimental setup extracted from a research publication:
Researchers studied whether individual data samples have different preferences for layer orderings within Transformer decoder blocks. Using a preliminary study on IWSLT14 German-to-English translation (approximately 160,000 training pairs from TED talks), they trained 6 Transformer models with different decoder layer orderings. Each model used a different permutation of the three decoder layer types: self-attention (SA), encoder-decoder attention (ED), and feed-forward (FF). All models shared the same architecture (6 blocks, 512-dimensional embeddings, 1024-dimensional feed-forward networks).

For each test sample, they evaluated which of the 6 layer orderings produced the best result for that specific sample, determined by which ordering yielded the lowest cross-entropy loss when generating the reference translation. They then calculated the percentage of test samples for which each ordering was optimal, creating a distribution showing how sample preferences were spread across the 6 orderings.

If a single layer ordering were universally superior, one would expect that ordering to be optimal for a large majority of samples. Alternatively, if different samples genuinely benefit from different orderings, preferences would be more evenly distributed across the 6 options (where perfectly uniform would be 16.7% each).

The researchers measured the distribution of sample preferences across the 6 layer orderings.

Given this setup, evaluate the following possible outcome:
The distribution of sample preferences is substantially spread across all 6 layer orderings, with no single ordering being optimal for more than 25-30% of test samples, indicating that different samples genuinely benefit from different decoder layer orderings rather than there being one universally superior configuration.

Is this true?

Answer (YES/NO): YES